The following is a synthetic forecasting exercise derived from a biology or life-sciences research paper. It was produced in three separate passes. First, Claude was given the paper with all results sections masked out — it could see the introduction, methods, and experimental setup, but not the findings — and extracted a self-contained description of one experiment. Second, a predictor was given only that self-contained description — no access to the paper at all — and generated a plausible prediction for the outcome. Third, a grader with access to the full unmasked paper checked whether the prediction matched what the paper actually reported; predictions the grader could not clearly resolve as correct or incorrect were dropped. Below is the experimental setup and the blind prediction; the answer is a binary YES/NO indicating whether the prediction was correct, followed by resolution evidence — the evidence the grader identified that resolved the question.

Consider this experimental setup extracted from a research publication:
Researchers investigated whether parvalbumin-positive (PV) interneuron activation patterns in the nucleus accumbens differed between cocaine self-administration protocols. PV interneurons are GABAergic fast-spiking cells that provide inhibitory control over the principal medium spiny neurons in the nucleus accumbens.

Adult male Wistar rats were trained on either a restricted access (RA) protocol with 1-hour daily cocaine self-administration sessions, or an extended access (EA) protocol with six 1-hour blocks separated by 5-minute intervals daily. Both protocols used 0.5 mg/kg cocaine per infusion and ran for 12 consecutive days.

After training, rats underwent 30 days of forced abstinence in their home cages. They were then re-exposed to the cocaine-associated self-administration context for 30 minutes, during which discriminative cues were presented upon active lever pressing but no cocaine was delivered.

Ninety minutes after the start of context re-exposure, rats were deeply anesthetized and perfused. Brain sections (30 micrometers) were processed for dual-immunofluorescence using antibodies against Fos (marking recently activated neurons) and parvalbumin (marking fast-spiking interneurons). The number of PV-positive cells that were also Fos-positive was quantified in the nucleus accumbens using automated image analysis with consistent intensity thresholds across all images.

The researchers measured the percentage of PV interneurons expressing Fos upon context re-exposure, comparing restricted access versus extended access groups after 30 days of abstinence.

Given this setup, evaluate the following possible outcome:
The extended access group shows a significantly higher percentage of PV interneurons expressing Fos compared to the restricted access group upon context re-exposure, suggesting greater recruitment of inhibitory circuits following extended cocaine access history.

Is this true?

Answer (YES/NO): NO